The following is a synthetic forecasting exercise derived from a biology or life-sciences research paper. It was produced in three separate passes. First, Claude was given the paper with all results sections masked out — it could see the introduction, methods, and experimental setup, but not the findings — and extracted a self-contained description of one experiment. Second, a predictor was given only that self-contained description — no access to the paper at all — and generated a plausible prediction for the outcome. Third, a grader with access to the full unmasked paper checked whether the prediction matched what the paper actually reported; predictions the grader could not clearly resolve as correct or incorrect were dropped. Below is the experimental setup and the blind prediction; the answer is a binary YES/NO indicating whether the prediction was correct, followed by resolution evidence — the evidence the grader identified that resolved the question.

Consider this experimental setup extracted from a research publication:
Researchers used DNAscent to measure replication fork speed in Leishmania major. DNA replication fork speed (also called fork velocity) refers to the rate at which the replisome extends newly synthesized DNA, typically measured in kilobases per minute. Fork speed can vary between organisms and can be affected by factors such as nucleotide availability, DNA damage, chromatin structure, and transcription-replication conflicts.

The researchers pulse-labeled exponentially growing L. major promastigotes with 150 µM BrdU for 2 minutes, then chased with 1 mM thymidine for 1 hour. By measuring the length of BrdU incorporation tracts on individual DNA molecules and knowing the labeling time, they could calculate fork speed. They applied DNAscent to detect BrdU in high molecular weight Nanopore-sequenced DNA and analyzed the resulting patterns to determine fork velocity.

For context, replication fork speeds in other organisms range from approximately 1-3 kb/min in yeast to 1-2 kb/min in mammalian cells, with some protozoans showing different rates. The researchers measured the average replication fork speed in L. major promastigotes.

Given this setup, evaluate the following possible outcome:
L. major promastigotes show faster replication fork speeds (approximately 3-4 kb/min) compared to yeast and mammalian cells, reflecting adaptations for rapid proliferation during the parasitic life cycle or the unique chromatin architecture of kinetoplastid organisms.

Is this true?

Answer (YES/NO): NO